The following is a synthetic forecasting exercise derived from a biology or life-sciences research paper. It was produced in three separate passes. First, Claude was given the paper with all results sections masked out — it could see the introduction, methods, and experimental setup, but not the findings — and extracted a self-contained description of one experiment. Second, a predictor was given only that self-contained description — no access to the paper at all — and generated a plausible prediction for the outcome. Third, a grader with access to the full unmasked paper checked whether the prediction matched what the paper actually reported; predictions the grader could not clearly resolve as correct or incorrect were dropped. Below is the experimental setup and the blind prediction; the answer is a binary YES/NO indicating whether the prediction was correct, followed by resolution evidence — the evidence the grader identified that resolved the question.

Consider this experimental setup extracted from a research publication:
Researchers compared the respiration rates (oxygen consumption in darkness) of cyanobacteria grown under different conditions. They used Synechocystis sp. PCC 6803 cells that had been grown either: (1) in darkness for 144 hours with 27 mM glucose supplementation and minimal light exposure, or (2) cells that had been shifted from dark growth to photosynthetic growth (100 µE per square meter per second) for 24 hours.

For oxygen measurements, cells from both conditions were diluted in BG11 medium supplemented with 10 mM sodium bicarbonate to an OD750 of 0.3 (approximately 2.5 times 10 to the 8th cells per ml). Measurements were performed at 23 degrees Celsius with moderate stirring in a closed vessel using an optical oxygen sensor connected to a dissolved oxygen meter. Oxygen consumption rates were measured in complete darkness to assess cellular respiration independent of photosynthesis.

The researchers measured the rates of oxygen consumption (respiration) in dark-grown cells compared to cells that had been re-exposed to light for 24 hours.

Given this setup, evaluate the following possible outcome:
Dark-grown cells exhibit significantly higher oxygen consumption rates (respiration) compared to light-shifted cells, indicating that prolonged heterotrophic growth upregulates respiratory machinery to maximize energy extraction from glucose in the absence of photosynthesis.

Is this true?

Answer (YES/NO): NO